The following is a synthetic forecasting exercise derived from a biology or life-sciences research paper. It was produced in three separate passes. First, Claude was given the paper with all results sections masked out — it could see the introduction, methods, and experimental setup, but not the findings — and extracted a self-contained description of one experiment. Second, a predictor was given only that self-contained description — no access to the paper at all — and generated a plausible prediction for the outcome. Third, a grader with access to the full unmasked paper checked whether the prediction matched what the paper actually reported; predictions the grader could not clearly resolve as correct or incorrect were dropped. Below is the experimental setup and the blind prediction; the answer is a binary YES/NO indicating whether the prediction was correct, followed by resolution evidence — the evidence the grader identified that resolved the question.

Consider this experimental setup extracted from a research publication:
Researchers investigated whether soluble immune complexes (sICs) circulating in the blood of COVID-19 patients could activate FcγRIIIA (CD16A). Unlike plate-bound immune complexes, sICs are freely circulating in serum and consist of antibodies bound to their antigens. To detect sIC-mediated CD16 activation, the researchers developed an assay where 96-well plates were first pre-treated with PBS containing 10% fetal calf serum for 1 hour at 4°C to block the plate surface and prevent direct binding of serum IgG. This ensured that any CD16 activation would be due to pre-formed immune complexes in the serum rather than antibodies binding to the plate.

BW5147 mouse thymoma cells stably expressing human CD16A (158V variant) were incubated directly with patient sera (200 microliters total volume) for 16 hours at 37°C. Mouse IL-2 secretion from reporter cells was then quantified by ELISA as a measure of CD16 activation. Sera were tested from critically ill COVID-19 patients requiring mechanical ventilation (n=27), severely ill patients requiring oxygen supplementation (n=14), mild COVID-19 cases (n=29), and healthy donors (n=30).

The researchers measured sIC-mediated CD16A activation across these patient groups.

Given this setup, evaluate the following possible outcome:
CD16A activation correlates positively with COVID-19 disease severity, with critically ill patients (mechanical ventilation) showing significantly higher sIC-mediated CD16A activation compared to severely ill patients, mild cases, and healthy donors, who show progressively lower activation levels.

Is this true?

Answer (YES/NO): NO